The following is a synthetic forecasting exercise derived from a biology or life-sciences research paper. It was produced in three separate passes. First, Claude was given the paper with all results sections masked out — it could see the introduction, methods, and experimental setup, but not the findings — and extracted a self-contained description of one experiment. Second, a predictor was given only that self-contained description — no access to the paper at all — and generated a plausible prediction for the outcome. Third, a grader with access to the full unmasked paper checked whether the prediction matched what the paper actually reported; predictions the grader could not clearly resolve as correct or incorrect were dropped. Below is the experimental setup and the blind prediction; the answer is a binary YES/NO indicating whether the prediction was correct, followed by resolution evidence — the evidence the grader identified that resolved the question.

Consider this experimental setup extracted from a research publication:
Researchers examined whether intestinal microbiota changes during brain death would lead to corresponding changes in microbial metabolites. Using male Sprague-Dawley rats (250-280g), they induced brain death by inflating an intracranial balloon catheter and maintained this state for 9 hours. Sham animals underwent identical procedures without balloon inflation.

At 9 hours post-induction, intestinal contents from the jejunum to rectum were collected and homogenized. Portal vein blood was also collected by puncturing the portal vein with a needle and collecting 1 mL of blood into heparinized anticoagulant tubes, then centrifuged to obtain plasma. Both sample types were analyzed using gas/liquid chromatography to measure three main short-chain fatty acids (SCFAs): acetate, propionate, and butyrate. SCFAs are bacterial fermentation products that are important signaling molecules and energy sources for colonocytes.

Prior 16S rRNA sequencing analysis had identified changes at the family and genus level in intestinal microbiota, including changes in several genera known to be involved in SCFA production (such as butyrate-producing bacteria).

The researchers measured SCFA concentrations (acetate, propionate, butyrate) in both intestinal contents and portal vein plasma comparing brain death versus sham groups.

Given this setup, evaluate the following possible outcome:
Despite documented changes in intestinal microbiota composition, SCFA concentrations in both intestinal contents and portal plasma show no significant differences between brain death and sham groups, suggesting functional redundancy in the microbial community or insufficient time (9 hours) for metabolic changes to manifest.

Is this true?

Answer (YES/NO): YES